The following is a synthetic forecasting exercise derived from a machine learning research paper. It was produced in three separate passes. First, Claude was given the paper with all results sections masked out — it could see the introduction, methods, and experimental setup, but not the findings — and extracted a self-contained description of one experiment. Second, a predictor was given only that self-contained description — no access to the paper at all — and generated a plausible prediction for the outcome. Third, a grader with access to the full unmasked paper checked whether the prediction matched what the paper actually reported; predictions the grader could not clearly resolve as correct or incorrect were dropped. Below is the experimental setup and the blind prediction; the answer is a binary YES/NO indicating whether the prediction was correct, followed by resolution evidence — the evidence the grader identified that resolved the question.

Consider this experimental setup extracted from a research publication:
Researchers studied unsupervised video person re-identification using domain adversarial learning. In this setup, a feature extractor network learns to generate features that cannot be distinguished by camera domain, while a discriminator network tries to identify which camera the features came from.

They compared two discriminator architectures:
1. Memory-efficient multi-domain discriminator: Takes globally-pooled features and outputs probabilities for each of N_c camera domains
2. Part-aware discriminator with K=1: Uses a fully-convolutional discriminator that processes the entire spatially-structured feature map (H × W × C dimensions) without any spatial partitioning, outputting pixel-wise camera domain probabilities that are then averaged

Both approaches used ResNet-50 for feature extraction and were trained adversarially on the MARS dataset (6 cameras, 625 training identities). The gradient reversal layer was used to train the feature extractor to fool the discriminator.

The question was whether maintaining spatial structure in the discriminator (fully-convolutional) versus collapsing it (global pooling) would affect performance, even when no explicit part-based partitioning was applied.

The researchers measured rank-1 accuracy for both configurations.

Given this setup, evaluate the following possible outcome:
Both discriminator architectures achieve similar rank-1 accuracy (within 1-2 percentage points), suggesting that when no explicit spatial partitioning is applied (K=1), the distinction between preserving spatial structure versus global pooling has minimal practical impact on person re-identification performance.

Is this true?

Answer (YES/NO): NO